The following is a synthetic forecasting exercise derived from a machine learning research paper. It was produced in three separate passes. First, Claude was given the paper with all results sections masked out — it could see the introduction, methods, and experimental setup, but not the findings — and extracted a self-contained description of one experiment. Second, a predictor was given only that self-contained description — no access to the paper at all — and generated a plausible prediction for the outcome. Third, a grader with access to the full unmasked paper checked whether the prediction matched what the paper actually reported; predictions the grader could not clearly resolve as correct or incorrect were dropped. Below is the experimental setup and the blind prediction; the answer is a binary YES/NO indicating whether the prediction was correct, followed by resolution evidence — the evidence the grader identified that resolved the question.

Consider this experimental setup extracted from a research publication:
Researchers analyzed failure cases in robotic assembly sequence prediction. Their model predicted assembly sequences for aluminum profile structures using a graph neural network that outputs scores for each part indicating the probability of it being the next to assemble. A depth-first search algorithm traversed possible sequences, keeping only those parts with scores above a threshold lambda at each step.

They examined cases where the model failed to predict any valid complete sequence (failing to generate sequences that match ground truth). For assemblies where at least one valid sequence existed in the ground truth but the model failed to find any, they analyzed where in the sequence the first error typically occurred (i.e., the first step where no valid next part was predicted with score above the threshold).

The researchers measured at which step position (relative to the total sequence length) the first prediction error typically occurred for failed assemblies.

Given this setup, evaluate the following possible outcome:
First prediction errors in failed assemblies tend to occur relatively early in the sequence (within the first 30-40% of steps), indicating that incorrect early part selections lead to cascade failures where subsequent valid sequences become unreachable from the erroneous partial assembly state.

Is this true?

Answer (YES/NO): NO